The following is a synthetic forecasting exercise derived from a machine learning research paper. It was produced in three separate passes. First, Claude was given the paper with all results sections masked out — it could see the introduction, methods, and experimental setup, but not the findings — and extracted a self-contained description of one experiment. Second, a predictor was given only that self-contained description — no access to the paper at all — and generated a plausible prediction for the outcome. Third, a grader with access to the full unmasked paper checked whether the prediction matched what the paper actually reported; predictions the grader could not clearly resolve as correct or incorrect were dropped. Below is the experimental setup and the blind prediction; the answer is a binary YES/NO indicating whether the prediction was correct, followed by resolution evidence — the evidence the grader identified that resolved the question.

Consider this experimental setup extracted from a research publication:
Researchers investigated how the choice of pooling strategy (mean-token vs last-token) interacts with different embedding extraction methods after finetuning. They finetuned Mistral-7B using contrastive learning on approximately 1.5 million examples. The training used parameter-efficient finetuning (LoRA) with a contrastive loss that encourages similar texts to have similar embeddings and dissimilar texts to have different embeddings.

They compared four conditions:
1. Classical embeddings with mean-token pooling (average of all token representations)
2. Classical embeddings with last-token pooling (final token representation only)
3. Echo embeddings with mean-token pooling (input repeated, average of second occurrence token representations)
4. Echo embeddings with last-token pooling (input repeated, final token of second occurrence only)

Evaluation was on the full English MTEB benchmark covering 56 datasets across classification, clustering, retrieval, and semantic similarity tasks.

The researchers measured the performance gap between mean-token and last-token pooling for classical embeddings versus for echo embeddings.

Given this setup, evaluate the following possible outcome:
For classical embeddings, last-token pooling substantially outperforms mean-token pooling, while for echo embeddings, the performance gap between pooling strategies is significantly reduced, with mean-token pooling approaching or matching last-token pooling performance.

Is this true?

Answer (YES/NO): NO